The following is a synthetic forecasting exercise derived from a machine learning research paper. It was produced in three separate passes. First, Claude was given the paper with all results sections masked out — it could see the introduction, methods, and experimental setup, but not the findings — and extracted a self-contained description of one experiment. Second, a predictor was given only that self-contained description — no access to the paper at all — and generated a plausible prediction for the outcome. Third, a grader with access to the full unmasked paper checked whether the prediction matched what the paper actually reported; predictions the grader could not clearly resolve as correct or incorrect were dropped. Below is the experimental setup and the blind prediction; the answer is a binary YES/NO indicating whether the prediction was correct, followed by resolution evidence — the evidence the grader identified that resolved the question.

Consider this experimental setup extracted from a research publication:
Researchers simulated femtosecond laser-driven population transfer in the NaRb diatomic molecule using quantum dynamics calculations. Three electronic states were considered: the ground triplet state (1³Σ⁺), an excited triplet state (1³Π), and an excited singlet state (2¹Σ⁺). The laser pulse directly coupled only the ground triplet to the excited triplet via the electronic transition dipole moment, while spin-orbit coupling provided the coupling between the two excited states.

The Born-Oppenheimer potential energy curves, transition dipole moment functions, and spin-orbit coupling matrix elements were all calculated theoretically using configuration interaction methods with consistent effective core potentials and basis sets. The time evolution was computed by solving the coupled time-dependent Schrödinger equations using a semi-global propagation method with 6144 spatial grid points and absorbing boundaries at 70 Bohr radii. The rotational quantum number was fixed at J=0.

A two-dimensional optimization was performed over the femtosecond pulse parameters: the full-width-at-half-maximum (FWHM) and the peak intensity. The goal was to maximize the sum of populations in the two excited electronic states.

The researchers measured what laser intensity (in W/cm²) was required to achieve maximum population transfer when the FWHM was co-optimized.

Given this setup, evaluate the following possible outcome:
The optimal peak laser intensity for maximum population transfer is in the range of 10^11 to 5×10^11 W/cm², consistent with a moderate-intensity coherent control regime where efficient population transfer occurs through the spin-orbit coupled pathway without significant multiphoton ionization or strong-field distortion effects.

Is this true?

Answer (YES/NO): NO